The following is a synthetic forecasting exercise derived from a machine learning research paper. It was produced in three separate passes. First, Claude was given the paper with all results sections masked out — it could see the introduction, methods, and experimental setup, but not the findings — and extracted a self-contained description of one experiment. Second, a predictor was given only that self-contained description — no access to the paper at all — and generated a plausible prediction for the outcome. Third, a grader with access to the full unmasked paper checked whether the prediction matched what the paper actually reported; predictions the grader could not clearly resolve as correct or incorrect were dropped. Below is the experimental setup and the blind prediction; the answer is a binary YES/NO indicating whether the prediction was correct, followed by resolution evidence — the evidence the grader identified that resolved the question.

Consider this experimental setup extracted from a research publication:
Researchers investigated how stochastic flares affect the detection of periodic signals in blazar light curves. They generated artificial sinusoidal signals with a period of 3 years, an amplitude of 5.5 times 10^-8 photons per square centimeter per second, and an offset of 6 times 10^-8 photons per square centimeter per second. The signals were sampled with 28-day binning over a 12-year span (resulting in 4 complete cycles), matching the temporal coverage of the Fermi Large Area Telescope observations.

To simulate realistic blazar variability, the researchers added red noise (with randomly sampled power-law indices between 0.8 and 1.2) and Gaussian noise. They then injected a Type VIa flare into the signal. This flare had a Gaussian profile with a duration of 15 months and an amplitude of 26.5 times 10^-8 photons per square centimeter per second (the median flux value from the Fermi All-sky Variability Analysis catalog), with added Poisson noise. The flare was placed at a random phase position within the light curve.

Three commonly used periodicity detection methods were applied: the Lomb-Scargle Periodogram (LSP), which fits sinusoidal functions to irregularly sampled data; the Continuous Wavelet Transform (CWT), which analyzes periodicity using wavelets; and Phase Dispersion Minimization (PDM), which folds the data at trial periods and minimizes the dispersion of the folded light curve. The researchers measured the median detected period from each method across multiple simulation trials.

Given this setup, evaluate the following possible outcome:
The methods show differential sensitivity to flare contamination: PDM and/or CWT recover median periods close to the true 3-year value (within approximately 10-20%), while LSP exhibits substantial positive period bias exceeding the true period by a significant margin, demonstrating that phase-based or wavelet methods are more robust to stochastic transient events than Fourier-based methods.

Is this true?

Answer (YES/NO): NO